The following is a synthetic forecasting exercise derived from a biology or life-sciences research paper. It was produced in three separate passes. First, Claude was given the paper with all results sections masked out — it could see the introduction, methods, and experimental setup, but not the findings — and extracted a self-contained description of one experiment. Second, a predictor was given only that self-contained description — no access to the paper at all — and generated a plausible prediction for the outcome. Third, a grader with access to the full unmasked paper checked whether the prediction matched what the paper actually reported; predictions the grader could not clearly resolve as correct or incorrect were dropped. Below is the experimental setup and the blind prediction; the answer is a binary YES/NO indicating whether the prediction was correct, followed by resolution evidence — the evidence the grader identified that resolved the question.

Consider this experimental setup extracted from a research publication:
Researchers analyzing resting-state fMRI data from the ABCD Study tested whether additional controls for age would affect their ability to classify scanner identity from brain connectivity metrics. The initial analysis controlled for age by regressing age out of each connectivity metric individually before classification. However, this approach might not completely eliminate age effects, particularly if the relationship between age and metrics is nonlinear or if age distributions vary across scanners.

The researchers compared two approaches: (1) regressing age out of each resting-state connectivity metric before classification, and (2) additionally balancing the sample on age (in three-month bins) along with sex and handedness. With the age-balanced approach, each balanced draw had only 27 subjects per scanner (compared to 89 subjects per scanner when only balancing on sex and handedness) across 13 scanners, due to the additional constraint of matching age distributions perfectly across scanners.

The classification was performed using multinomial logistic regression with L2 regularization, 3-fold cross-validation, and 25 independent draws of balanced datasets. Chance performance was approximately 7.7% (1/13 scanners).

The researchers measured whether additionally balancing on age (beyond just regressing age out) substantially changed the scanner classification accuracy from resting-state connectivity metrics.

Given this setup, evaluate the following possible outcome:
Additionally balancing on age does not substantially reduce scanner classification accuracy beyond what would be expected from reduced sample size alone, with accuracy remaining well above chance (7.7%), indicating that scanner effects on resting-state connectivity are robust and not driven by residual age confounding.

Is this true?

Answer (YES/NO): YES